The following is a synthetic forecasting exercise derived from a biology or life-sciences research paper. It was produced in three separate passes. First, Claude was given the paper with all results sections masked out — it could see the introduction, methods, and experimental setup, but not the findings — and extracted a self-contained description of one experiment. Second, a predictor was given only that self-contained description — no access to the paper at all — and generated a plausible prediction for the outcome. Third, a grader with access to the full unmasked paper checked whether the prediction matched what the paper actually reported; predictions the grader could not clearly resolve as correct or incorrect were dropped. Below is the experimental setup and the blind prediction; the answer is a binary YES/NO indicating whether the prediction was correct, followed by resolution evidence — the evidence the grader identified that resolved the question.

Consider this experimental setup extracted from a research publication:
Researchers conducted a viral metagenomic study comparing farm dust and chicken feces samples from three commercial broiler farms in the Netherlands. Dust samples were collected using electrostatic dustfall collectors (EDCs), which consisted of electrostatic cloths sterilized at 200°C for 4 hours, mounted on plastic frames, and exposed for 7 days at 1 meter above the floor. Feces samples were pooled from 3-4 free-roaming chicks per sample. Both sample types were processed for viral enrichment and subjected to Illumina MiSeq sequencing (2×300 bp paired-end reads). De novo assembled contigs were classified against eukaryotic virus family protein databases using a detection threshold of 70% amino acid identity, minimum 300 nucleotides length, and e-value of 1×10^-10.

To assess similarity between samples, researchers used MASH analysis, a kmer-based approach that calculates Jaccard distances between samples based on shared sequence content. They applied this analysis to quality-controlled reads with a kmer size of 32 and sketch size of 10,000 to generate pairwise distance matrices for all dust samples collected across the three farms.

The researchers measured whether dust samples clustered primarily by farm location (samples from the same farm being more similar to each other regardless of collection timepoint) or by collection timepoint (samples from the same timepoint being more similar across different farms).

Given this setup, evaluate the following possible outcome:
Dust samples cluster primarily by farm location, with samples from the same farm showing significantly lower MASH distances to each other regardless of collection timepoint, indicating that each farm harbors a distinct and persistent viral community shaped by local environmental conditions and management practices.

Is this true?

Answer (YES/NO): YES